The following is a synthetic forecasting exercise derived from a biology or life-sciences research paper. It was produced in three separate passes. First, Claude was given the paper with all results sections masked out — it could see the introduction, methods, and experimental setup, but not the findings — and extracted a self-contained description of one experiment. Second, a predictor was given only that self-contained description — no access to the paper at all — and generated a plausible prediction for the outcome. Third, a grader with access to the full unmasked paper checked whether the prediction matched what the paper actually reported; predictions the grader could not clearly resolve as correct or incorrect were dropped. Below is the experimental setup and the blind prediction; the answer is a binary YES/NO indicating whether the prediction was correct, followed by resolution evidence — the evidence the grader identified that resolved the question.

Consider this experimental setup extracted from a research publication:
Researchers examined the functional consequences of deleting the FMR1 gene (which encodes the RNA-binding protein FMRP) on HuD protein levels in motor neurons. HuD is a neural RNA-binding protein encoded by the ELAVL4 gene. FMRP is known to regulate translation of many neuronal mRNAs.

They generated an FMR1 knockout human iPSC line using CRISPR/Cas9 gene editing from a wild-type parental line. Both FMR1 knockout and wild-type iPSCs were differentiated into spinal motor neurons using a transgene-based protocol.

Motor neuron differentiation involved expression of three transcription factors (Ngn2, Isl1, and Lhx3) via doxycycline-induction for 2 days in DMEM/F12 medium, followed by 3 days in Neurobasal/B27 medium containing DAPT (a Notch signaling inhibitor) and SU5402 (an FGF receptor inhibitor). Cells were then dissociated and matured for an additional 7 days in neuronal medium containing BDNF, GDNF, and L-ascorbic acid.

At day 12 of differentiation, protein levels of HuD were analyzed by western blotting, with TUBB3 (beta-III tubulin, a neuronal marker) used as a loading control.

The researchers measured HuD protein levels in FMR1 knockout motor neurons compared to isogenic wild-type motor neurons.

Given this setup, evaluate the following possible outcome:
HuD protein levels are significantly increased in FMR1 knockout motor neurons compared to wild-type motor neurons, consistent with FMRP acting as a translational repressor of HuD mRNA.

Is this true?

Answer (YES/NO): YES